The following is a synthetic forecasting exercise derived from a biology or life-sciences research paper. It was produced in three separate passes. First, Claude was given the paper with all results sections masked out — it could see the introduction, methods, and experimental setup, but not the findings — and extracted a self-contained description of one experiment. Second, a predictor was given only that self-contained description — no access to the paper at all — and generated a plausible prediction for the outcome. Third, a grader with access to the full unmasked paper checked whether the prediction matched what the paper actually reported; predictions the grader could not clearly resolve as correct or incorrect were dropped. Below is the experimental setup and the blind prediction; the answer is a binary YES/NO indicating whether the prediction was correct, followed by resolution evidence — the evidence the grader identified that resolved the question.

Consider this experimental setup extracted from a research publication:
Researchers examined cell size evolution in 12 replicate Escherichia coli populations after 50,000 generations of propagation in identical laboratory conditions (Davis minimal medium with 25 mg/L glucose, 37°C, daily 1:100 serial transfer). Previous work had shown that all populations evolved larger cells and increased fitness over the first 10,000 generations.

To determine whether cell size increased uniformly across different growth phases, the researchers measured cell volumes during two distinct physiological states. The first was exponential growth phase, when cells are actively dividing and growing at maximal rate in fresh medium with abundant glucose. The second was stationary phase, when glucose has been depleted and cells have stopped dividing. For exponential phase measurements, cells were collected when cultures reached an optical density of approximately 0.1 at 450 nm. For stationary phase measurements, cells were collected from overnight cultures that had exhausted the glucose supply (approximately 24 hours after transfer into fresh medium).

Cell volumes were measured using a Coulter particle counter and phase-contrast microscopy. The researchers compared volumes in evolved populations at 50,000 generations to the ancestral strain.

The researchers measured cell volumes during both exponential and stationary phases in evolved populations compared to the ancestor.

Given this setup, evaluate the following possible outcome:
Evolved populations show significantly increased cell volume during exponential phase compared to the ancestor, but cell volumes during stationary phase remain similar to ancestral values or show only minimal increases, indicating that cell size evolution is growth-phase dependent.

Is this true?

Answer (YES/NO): NO